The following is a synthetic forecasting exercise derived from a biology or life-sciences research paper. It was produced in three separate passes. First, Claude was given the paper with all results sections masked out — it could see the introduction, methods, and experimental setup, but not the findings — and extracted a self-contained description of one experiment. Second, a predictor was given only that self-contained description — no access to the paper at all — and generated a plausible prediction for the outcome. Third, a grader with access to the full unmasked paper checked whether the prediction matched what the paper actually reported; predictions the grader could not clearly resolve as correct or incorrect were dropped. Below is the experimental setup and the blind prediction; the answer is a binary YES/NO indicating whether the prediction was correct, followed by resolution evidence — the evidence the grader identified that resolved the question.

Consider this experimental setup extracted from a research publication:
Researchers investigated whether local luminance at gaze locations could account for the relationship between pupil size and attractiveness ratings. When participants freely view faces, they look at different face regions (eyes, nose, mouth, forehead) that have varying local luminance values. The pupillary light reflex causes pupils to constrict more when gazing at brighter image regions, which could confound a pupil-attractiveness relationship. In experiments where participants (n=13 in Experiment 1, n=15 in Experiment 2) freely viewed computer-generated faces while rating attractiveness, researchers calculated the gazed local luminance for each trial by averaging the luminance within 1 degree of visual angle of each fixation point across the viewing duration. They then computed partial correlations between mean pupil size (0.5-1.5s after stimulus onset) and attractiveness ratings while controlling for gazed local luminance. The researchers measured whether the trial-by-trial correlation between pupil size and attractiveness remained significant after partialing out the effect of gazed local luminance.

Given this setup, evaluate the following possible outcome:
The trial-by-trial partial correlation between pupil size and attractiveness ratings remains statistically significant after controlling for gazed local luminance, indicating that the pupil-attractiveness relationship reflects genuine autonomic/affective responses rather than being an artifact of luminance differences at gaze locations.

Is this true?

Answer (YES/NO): YES